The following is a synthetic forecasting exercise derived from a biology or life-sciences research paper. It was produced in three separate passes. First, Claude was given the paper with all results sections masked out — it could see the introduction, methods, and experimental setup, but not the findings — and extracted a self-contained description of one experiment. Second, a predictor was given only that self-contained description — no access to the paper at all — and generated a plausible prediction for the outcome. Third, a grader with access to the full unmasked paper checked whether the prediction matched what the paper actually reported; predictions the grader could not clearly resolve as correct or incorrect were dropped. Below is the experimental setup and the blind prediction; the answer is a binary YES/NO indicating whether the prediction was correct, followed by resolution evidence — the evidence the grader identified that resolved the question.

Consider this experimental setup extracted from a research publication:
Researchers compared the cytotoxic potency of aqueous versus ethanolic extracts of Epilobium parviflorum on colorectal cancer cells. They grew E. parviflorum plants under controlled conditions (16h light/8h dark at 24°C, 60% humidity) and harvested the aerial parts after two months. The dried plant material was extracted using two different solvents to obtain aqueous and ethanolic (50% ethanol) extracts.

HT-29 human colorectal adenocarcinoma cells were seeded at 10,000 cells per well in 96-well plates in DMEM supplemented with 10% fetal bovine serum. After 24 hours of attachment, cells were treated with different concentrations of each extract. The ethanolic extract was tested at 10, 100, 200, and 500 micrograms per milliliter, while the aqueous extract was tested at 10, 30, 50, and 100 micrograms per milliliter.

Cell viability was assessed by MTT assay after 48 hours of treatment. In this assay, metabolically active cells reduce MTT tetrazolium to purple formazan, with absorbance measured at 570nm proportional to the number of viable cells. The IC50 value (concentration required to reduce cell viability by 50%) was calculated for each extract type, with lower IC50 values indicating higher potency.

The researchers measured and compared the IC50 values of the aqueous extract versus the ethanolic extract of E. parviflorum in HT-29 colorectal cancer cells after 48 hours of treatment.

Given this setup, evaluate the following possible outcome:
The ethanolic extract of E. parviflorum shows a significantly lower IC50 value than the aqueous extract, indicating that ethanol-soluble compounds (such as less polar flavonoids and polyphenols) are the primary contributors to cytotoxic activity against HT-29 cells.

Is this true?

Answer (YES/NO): NO